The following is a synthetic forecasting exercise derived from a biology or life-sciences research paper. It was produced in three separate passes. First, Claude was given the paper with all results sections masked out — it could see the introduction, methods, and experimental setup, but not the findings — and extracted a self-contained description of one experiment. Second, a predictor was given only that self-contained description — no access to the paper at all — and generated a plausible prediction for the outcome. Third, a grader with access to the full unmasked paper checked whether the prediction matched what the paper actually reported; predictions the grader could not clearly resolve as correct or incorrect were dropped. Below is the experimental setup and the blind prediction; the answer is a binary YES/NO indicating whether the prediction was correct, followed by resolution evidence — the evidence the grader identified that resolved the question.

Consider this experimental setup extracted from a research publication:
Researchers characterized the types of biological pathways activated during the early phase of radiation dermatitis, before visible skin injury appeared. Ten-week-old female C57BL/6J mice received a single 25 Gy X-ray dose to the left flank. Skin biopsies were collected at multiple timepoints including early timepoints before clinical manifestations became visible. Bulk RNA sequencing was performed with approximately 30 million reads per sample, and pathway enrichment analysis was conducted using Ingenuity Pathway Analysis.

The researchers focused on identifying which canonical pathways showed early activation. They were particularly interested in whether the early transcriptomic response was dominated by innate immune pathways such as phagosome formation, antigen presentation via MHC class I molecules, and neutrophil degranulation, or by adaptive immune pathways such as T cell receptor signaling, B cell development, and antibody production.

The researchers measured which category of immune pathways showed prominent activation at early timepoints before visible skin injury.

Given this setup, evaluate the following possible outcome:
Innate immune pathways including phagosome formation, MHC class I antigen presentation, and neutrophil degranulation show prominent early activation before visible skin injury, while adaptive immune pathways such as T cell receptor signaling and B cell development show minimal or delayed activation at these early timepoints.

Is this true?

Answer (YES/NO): YES